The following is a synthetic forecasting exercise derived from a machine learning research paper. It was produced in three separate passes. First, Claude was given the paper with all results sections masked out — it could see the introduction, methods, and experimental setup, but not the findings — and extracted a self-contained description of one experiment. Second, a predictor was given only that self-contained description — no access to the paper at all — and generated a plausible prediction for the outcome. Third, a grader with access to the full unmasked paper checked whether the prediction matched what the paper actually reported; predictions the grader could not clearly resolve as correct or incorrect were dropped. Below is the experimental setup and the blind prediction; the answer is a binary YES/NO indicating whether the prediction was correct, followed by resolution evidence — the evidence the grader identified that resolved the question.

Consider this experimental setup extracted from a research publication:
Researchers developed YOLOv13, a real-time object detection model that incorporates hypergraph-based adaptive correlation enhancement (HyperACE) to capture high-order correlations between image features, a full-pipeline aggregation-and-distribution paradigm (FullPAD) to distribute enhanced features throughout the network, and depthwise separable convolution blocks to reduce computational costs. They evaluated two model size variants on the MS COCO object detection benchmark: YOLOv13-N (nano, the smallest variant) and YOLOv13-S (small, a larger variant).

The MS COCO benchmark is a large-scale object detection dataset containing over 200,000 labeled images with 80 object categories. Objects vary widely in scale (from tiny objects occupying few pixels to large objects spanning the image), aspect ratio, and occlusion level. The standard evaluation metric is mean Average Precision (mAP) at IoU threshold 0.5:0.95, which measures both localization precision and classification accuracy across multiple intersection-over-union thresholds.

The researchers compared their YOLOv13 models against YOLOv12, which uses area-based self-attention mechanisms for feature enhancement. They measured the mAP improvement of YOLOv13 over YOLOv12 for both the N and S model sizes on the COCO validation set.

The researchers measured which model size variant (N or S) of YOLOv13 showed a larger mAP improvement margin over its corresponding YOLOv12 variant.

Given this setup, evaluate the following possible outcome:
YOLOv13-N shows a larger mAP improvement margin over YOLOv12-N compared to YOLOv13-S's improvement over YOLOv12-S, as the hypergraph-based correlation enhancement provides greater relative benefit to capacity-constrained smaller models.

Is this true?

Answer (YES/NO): YES